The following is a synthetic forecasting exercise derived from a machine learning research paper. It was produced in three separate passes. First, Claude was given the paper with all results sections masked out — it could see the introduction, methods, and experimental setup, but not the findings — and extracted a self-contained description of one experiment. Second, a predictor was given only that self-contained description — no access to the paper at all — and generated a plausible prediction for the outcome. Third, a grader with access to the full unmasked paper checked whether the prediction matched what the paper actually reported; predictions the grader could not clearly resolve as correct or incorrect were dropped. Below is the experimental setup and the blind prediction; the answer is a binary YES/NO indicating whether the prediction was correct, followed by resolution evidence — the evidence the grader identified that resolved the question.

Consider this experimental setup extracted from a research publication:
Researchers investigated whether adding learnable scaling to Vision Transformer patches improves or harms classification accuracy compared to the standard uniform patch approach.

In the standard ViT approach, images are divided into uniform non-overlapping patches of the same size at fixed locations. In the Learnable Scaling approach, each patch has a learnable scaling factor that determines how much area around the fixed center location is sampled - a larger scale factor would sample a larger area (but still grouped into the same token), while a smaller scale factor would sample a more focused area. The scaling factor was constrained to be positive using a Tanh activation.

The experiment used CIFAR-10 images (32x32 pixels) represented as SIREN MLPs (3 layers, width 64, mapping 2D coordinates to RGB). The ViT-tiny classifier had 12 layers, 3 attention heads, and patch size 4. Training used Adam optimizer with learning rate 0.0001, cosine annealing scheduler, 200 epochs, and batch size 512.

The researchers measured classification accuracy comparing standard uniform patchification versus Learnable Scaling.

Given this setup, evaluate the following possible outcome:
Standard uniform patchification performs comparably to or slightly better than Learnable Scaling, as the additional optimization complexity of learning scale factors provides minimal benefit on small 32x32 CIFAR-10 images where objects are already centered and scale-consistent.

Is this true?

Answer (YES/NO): YES